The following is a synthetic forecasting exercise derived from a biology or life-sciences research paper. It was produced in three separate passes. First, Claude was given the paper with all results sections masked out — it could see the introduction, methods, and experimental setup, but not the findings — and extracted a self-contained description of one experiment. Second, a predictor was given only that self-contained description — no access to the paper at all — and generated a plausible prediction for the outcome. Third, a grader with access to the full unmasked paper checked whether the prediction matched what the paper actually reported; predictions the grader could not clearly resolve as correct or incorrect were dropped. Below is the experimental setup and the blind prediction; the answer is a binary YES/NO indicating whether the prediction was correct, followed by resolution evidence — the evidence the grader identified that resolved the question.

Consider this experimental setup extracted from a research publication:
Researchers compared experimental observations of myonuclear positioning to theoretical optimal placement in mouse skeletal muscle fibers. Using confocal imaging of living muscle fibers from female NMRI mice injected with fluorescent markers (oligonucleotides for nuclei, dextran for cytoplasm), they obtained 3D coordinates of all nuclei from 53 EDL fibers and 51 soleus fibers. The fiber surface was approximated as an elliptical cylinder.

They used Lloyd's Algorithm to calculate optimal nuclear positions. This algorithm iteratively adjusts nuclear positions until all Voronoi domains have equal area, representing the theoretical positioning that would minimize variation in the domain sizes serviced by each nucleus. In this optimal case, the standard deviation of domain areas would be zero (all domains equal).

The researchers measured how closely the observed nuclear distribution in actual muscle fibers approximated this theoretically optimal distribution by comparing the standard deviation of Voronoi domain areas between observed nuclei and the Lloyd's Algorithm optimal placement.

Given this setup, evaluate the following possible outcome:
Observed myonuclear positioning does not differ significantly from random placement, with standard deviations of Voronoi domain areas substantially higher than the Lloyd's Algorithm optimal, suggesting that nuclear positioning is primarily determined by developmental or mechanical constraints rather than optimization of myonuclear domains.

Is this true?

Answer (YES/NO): NO